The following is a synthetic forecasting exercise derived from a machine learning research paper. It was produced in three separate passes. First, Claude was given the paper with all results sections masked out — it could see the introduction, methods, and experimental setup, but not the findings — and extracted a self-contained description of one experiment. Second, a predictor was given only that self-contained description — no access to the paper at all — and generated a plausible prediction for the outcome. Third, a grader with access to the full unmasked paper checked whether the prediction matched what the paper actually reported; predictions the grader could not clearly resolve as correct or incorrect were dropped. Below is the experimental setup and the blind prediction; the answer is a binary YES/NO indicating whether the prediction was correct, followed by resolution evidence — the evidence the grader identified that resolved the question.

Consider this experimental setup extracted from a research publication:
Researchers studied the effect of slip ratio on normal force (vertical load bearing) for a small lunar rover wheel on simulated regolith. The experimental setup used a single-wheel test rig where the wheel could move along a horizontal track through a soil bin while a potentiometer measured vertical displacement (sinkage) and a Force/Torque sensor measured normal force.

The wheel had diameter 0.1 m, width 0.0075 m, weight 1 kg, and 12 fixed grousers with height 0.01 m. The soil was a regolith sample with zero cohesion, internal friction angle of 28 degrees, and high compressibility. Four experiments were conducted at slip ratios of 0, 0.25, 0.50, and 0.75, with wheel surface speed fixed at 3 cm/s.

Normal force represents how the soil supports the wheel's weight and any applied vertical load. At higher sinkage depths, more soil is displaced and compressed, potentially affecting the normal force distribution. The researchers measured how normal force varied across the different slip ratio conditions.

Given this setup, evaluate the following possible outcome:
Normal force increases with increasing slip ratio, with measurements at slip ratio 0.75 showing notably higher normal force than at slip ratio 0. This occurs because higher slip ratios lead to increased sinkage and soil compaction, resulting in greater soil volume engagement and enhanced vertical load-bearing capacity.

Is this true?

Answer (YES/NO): NO